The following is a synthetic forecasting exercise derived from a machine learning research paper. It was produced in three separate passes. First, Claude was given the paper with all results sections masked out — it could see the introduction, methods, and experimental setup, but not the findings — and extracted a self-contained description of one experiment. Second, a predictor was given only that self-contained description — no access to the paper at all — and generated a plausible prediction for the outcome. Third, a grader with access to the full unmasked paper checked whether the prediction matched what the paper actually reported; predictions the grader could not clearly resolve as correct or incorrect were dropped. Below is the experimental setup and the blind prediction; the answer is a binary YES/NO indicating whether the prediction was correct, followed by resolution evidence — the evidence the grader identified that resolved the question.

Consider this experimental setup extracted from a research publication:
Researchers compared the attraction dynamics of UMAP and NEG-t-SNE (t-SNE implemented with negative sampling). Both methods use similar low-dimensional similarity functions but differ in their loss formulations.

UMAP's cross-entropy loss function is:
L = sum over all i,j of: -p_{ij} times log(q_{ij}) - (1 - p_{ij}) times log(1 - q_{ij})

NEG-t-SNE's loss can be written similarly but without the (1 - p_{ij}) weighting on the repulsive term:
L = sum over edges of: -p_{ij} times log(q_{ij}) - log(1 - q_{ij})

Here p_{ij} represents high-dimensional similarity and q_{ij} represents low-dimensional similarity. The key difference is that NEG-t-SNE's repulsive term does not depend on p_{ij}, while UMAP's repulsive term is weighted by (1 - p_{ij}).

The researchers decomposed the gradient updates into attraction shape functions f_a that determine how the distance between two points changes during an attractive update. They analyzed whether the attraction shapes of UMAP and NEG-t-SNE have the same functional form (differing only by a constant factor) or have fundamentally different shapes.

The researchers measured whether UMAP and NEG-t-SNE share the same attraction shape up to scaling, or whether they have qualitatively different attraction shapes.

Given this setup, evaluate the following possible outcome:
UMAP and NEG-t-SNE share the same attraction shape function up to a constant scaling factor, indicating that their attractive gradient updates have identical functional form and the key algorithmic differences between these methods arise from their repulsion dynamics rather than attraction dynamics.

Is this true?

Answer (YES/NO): NO